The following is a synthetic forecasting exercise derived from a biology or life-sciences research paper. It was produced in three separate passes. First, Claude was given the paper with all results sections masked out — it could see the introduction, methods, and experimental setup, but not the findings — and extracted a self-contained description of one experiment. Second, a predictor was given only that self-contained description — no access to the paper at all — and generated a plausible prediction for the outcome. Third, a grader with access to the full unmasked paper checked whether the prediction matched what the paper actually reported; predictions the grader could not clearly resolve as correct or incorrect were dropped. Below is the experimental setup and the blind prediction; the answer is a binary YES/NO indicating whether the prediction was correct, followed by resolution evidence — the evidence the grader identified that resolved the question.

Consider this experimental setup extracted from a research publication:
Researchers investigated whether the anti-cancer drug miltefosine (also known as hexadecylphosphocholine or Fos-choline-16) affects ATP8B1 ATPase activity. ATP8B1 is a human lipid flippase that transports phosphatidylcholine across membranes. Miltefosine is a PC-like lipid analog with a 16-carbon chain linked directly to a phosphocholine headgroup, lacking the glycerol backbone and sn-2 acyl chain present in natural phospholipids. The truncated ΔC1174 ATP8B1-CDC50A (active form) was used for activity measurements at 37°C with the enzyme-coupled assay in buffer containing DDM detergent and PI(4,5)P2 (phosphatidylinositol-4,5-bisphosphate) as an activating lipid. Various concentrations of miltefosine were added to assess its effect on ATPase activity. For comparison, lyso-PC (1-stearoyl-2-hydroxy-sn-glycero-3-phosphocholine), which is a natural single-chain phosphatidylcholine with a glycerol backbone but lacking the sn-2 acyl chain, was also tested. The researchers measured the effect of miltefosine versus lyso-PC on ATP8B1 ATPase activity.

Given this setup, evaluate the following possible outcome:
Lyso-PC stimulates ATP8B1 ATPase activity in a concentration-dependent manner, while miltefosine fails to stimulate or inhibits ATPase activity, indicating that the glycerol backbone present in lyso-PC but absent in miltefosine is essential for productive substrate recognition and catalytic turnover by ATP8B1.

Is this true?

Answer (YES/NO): NO